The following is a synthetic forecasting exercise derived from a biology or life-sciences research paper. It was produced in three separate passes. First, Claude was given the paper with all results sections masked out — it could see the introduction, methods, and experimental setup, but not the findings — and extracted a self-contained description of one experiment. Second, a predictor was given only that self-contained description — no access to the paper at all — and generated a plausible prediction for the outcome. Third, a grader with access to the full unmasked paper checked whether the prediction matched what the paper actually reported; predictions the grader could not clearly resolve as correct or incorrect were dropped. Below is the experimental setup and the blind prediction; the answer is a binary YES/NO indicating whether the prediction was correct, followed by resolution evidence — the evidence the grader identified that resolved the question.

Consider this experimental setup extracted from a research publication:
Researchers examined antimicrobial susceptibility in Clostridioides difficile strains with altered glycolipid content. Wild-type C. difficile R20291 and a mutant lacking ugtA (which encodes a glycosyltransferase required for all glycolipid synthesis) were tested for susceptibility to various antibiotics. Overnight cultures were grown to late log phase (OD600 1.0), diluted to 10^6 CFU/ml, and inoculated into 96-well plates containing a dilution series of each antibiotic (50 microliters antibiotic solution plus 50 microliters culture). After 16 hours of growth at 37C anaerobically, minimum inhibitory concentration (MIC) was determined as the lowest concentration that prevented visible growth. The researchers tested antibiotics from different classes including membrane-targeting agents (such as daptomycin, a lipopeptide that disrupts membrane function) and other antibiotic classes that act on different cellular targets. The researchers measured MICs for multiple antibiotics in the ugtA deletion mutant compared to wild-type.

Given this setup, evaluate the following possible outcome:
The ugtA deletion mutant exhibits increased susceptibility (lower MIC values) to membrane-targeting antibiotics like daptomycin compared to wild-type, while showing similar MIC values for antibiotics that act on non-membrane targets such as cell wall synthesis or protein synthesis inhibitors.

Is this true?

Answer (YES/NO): NO